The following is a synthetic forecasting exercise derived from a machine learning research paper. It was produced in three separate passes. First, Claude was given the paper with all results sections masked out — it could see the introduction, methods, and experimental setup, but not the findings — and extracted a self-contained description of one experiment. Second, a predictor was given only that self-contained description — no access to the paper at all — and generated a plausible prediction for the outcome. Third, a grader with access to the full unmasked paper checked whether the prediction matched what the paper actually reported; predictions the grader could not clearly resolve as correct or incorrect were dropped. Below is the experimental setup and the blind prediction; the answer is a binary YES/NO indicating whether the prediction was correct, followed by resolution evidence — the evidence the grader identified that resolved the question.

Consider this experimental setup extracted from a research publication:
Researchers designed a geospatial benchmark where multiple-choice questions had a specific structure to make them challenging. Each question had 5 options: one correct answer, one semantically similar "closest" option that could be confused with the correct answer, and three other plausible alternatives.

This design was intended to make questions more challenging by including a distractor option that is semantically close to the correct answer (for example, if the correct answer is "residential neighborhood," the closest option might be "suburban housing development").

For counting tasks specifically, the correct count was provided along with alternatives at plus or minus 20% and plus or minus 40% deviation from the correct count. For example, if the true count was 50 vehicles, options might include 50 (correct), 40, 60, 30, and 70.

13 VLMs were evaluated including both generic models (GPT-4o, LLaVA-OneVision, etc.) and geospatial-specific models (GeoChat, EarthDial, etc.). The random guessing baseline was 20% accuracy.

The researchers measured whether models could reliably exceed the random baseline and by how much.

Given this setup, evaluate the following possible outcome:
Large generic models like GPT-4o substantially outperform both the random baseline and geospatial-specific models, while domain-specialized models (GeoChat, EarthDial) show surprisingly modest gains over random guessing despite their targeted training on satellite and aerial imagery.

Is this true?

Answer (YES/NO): NO